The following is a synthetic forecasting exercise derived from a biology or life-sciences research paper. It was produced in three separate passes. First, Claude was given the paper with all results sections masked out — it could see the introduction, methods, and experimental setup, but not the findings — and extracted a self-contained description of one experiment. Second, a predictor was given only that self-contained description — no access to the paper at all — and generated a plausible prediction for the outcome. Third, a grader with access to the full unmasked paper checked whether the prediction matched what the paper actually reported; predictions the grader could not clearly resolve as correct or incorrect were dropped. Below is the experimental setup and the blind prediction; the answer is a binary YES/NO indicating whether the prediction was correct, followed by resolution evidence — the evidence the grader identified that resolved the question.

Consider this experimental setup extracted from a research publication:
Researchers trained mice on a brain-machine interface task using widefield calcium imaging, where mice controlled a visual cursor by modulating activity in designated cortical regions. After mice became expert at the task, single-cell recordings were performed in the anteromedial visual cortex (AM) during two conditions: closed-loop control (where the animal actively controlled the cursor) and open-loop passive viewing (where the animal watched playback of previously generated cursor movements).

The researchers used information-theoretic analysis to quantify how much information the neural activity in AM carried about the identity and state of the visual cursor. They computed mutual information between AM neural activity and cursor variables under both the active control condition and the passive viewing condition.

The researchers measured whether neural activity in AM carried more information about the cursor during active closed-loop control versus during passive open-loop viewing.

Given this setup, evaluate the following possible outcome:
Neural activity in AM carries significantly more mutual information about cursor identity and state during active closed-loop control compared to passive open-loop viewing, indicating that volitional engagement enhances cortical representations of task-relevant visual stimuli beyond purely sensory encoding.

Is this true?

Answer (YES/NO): YES